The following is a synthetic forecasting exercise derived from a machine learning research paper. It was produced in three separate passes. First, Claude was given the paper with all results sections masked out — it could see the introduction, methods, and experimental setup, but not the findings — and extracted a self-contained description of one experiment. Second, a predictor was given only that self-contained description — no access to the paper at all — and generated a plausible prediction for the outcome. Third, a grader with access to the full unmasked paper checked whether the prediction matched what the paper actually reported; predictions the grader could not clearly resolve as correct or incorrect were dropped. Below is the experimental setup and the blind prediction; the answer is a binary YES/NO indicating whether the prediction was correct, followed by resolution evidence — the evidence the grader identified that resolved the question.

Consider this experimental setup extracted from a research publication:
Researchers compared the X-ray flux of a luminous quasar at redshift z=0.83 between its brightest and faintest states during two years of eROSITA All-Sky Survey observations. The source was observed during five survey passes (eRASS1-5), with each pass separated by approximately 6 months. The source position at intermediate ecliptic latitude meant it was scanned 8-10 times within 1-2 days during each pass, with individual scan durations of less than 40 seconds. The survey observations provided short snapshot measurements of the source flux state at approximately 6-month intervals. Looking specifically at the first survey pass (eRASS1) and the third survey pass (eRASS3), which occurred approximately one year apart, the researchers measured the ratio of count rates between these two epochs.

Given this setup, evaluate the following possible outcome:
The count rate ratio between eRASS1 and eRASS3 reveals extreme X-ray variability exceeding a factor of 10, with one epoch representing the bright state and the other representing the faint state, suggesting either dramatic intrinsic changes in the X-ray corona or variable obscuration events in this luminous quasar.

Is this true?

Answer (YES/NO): YES